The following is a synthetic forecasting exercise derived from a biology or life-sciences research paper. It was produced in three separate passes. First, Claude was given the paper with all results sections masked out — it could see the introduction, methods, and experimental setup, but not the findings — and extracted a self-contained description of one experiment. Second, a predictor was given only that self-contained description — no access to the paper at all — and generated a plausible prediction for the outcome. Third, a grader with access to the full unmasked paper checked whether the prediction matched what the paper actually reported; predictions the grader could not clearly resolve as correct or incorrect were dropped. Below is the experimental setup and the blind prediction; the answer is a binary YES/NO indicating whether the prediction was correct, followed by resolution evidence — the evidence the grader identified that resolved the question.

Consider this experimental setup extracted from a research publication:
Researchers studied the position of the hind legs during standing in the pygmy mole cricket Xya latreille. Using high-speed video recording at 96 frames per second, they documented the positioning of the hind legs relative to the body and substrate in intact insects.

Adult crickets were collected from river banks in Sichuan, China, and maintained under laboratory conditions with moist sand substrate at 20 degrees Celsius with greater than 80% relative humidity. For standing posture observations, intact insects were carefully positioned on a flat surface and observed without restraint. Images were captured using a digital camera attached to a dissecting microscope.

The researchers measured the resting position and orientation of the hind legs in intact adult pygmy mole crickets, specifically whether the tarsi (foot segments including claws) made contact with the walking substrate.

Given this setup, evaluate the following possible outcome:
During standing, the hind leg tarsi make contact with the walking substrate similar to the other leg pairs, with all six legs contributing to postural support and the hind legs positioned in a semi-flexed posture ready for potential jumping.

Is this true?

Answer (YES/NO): NO